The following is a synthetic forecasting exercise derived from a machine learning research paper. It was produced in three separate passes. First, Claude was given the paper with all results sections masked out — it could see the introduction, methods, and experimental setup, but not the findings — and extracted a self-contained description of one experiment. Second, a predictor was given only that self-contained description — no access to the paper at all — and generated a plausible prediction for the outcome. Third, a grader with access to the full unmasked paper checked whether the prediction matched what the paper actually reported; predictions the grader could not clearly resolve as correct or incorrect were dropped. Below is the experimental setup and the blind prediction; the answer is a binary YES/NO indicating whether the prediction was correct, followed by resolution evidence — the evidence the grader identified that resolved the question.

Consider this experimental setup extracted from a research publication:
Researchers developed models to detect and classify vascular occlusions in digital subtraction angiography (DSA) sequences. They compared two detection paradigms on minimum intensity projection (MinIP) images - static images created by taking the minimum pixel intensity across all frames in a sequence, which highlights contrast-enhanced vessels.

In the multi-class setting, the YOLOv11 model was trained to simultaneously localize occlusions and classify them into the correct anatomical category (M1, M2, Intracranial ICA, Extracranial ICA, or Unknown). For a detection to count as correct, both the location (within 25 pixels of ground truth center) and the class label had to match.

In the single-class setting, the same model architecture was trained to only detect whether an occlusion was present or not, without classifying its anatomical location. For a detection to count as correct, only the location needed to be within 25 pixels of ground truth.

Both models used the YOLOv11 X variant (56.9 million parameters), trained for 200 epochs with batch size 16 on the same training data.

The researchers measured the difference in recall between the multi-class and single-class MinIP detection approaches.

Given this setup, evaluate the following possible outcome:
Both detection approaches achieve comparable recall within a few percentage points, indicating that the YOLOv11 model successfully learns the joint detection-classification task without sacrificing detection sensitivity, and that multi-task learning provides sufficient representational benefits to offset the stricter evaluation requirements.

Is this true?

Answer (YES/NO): NO